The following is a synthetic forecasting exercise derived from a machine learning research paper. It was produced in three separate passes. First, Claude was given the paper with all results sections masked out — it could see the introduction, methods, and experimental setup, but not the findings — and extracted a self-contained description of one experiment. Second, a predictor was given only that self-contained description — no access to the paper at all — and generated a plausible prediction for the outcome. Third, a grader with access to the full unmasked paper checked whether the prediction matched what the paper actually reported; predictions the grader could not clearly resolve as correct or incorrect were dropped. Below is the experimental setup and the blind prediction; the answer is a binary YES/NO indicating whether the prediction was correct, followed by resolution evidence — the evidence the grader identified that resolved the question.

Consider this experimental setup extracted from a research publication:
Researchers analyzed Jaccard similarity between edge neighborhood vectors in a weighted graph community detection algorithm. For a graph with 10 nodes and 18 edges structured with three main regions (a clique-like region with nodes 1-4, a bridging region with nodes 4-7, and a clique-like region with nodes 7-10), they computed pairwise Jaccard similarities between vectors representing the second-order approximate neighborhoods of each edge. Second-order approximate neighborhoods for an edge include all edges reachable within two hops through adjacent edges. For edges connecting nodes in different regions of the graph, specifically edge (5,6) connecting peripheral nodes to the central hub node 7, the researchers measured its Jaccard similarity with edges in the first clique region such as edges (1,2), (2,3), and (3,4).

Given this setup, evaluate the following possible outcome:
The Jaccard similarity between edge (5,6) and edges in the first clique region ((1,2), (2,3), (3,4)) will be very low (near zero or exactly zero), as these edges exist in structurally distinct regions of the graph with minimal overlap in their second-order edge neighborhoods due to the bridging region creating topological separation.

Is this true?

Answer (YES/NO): YES